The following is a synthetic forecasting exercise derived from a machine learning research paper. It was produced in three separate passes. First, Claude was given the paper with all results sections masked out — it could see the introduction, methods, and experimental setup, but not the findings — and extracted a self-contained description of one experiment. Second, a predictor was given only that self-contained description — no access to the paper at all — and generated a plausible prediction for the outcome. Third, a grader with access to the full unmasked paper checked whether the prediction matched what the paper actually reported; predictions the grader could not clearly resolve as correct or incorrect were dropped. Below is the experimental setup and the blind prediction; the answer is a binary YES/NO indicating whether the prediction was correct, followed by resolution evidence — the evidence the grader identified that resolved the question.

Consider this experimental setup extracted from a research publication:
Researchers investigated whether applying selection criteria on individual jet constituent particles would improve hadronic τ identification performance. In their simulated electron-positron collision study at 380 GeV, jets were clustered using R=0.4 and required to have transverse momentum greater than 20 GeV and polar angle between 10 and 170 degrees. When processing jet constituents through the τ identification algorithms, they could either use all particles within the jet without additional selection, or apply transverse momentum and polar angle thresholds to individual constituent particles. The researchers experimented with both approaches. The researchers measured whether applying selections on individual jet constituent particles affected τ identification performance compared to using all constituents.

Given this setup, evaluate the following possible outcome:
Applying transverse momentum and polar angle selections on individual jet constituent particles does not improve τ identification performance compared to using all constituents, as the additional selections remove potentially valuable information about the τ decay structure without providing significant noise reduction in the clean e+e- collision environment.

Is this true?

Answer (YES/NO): YES